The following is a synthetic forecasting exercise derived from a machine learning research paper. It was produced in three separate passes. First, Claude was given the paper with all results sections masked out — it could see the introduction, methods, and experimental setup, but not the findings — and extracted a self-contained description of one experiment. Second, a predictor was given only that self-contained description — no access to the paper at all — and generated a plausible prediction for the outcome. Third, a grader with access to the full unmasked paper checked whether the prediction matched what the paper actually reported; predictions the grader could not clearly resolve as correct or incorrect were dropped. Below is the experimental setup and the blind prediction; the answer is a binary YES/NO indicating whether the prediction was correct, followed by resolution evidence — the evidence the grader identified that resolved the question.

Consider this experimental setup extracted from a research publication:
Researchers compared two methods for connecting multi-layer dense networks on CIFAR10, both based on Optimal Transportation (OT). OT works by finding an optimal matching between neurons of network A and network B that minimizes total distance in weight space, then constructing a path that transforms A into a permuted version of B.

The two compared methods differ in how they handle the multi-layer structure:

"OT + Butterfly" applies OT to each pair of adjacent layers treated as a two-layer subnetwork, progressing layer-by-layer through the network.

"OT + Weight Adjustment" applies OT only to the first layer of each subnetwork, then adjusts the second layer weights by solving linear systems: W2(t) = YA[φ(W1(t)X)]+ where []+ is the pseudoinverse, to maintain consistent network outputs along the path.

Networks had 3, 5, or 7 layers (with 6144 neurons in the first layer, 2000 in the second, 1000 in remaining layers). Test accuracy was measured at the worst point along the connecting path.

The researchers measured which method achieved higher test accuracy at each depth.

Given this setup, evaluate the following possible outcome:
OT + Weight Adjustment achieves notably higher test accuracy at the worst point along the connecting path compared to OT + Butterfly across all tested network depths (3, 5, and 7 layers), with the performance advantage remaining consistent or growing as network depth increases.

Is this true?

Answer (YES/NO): NO